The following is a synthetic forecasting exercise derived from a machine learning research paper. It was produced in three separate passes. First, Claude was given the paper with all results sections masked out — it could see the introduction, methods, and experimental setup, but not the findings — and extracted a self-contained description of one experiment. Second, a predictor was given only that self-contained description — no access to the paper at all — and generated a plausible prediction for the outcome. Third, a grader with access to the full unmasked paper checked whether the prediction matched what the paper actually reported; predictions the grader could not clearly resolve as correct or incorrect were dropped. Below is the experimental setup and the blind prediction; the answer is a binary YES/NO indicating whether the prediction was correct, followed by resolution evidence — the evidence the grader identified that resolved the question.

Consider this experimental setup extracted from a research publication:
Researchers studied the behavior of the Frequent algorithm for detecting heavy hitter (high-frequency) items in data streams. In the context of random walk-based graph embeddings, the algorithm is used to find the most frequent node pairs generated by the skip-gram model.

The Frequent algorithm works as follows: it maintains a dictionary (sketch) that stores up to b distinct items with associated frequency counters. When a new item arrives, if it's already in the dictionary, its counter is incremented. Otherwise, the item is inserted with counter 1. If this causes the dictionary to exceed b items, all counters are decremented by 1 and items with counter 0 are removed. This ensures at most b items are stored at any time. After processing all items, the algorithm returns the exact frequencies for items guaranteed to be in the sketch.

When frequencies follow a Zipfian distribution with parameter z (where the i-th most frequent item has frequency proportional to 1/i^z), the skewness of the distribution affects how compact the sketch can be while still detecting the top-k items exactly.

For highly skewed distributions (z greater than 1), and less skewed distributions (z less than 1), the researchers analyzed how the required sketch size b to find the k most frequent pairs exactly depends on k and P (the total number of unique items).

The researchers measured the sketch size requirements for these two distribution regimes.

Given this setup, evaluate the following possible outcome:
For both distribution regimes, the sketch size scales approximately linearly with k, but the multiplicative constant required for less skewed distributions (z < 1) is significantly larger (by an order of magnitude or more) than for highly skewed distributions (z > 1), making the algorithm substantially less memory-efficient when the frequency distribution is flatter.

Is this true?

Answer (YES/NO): NO